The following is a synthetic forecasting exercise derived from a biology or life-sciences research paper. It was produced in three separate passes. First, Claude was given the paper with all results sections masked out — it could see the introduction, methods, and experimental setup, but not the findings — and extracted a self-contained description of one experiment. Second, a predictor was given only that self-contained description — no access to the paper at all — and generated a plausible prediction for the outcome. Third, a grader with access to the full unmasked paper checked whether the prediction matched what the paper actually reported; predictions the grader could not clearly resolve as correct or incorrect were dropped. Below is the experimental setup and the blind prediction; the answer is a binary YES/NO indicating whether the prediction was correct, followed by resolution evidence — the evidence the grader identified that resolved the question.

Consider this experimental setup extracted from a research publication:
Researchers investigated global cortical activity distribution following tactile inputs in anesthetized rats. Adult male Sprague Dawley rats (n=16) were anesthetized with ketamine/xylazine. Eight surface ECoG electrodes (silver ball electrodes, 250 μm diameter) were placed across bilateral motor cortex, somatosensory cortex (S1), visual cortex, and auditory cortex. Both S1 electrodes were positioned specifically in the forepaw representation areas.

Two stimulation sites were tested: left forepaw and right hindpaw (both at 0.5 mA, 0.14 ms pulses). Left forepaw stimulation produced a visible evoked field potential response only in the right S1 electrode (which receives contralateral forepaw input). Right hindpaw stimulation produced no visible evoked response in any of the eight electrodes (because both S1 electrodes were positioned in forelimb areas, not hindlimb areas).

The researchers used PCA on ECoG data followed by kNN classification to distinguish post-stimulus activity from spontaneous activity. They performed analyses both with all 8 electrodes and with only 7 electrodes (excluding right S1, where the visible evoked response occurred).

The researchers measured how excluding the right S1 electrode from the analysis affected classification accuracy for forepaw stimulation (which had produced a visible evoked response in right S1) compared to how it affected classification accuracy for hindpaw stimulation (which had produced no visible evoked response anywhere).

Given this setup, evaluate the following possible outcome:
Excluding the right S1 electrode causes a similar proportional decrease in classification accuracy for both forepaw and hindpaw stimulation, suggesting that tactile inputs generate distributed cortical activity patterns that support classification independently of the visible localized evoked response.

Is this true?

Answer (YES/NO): YES